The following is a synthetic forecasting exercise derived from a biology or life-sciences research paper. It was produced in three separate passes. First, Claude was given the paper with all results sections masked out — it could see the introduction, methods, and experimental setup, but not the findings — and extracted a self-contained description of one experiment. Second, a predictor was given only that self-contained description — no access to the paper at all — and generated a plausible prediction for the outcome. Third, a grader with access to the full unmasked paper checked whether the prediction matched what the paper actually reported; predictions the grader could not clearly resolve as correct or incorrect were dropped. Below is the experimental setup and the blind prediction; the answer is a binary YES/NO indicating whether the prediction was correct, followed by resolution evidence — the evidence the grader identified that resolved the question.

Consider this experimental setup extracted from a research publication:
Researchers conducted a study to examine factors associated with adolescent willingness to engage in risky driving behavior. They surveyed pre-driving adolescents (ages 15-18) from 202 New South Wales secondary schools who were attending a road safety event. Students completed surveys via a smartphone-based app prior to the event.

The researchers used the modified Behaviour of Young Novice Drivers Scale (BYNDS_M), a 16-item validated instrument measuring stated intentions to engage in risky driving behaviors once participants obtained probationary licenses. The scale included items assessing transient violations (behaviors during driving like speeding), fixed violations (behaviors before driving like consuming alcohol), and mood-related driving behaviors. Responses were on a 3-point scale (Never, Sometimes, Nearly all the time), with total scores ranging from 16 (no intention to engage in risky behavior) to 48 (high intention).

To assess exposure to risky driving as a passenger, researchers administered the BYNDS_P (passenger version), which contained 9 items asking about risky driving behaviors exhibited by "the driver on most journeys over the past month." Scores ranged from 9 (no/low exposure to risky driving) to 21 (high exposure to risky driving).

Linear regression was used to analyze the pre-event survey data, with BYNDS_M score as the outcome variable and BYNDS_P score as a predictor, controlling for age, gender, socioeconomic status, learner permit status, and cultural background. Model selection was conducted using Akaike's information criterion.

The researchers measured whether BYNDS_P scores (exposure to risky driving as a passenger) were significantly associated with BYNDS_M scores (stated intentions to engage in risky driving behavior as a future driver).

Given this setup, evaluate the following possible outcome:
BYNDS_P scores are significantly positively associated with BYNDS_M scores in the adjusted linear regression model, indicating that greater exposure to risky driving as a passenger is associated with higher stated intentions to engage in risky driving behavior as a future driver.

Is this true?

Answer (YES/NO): YES